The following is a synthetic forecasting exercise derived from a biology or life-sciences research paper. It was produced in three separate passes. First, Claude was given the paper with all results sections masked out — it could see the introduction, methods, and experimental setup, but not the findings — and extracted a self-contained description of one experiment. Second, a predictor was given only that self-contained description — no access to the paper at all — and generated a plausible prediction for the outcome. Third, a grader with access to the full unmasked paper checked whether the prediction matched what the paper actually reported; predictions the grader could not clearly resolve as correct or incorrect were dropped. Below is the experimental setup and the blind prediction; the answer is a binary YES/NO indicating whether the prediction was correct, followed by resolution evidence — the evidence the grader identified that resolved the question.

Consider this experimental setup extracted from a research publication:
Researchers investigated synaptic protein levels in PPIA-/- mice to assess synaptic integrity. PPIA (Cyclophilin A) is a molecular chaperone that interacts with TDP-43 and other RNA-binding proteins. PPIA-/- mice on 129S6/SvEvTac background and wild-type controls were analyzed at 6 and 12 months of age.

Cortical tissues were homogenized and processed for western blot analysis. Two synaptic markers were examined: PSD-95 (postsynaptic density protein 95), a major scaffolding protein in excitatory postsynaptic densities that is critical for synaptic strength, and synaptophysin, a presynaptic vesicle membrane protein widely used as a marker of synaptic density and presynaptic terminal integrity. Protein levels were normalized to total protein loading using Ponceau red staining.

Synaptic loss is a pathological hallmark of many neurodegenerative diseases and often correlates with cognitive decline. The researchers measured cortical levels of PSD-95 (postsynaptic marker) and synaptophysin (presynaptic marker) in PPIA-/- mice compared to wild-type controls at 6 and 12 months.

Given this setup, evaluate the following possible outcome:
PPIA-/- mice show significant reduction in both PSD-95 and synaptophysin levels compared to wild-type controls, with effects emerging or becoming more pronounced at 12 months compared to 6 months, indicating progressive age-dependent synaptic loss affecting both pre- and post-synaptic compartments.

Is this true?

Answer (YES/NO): YES